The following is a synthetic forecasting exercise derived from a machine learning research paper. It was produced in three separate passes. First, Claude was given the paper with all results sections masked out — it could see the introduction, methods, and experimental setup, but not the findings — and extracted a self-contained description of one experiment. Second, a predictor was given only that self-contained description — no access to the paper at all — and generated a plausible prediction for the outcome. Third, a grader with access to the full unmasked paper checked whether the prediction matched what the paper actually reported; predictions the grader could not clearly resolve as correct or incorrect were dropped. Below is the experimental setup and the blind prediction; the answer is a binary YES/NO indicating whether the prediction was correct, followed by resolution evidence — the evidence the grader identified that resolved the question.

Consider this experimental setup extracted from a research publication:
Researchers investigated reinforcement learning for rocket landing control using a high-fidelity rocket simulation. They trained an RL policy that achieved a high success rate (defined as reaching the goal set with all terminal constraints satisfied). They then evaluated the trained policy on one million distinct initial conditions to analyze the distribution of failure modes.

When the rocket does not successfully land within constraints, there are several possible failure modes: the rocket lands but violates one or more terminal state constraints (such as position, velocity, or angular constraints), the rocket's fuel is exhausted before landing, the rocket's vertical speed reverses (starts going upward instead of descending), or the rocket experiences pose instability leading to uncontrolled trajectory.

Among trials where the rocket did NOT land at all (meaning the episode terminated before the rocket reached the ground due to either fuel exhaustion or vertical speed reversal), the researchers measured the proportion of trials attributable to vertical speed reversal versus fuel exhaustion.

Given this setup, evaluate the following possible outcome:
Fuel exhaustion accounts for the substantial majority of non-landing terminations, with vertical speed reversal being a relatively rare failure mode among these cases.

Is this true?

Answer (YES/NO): NO